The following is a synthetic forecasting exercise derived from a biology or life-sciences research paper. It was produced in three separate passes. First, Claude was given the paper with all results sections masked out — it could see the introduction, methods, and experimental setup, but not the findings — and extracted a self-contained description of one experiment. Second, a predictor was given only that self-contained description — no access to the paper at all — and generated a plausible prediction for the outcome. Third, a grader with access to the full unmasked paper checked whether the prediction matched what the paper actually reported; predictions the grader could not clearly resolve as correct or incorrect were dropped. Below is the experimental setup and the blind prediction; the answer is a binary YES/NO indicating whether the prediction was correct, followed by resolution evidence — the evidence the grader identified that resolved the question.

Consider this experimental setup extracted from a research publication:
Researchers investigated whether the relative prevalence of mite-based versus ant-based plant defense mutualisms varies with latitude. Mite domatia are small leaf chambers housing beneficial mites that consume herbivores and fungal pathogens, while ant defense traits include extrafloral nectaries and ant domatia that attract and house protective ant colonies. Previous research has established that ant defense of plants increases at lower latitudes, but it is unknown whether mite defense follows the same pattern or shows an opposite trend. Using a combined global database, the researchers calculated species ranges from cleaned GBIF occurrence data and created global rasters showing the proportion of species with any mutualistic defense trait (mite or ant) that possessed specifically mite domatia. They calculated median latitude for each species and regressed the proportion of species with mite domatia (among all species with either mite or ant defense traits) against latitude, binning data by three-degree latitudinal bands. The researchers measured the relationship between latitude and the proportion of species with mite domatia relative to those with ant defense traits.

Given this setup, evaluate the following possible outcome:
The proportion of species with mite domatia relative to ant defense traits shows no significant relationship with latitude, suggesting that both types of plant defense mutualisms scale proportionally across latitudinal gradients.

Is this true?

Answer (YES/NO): NO